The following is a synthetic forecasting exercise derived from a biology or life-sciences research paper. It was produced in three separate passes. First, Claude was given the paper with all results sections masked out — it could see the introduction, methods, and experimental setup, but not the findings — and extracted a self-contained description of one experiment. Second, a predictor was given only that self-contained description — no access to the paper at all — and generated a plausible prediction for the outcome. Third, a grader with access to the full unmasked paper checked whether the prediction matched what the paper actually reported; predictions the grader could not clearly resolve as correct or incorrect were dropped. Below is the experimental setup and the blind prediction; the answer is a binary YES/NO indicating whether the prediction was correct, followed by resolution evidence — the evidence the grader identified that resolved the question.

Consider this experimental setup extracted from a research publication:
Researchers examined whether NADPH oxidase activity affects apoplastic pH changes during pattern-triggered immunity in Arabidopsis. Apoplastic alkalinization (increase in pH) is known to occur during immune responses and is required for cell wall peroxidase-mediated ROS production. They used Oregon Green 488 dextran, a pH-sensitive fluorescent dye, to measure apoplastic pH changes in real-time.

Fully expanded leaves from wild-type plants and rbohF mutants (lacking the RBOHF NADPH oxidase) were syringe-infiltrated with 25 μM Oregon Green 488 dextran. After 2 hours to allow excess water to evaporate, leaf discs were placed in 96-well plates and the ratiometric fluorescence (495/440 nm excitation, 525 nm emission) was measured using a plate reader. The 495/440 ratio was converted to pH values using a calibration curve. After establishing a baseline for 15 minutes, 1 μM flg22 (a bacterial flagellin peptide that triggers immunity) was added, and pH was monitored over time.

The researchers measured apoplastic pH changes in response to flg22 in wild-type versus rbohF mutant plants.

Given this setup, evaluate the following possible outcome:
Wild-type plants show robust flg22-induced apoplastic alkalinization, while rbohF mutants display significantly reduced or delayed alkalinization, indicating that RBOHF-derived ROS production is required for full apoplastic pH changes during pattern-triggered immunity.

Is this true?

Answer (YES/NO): YES